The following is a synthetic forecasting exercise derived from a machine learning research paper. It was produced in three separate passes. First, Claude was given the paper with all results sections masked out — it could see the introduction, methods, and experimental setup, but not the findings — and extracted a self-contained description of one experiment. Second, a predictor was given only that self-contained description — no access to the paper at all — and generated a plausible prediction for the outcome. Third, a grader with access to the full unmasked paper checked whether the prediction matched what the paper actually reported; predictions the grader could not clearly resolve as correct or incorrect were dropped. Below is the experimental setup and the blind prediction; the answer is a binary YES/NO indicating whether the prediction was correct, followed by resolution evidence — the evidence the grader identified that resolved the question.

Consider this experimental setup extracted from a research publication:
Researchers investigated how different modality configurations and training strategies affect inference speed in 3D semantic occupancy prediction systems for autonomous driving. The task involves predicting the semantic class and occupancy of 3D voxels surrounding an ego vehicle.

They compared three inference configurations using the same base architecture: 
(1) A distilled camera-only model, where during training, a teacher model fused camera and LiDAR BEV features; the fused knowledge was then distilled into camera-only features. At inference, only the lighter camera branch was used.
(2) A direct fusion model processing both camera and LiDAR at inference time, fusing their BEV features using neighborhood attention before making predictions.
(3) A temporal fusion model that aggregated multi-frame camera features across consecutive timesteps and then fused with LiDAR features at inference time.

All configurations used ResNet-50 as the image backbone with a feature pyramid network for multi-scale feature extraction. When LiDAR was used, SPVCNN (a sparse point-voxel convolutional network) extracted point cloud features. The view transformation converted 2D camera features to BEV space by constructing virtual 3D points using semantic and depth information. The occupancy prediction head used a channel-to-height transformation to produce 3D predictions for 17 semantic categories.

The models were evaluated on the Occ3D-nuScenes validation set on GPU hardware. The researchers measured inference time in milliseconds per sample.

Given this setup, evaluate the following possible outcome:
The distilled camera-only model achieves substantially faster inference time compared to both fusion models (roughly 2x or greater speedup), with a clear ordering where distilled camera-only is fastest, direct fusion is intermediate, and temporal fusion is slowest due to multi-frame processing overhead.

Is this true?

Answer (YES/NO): NO